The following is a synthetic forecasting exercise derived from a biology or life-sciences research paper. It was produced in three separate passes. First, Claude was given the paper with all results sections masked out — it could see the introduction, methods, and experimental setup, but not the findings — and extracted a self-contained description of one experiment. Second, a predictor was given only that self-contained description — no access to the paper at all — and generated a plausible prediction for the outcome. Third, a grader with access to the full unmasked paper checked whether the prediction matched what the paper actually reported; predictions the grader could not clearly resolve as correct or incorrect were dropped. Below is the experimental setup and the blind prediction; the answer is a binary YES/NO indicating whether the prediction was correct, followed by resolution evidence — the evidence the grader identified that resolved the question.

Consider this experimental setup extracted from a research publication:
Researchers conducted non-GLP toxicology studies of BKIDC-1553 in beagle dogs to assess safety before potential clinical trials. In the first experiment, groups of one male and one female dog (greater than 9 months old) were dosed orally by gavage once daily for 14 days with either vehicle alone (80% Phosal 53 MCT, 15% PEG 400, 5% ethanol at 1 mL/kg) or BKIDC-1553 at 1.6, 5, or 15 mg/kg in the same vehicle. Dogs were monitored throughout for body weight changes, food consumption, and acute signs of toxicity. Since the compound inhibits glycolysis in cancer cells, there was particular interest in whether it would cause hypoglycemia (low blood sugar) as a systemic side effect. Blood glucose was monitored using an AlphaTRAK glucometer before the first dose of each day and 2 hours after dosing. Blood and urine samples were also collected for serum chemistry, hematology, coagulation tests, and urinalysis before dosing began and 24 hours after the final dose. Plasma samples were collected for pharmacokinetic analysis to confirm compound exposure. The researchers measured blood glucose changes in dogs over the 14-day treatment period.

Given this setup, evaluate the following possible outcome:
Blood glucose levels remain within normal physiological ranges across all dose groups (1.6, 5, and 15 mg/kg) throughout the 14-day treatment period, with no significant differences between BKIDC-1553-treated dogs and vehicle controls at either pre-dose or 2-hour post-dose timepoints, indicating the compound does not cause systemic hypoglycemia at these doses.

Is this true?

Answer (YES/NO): YES